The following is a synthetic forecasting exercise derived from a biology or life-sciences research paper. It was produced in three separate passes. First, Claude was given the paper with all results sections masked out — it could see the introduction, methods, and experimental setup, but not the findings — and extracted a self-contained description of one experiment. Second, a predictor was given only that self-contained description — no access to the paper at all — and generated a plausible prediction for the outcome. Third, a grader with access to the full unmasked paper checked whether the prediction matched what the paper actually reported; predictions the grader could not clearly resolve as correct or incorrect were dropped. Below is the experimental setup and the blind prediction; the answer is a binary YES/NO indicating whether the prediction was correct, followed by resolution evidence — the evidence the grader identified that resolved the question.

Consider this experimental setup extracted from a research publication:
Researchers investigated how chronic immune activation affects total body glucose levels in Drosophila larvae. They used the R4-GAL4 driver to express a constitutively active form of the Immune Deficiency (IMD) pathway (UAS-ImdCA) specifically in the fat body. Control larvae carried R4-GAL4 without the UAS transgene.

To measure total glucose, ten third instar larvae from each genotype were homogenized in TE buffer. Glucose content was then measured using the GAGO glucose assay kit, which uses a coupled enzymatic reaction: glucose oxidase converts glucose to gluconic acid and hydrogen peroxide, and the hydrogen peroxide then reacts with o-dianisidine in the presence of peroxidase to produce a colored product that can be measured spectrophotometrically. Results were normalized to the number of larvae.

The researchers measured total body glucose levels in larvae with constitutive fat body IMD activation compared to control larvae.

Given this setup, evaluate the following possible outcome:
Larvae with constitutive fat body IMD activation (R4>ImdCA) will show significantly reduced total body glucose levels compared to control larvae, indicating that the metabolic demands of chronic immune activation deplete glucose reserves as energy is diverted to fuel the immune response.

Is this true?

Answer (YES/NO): NO